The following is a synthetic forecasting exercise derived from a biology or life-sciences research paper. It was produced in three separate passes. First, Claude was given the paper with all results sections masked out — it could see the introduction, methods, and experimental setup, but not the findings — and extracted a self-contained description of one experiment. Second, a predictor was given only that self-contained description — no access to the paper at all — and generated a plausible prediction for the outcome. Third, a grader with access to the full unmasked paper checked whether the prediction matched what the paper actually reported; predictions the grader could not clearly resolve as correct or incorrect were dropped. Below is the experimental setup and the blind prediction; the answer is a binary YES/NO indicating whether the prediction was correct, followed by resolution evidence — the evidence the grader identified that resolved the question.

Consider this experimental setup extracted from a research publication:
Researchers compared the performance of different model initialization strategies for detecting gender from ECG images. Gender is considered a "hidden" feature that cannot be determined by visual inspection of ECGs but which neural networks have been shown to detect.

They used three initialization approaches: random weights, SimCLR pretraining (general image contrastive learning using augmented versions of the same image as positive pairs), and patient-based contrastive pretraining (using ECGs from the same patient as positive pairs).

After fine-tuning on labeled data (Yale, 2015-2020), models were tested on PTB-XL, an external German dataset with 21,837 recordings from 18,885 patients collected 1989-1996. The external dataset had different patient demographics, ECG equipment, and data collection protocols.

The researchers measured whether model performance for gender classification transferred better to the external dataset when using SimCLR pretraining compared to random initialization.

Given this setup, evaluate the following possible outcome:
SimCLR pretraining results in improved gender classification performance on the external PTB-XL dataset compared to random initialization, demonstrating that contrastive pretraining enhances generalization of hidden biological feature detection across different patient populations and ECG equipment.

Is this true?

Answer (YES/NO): NO